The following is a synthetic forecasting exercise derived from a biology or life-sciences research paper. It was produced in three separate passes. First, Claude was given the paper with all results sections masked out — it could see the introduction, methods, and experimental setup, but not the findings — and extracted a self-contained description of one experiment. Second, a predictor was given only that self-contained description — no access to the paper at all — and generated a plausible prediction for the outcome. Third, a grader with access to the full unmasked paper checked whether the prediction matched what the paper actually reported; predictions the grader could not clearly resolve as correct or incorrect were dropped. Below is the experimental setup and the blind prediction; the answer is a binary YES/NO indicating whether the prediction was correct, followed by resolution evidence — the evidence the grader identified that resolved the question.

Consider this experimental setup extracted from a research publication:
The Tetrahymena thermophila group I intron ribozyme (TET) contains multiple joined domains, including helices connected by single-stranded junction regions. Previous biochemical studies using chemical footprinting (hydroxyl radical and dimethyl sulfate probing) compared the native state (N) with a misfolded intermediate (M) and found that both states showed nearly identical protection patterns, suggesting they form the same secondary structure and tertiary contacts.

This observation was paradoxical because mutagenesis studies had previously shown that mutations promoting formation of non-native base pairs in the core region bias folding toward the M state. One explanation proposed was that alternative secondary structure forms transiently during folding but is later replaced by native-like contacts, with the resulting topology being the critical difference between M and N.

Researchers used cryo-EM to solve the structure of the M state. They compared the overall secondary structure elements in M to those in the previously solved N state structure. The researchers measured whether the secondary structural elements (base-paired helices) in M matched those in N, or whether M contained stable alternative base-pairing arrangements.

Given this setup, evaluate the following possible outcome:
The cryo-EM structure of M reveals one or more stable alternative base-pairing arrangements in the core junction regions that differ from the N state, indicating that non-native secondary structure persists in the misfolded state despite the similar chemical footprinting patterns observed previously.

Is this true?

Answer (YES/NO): NO